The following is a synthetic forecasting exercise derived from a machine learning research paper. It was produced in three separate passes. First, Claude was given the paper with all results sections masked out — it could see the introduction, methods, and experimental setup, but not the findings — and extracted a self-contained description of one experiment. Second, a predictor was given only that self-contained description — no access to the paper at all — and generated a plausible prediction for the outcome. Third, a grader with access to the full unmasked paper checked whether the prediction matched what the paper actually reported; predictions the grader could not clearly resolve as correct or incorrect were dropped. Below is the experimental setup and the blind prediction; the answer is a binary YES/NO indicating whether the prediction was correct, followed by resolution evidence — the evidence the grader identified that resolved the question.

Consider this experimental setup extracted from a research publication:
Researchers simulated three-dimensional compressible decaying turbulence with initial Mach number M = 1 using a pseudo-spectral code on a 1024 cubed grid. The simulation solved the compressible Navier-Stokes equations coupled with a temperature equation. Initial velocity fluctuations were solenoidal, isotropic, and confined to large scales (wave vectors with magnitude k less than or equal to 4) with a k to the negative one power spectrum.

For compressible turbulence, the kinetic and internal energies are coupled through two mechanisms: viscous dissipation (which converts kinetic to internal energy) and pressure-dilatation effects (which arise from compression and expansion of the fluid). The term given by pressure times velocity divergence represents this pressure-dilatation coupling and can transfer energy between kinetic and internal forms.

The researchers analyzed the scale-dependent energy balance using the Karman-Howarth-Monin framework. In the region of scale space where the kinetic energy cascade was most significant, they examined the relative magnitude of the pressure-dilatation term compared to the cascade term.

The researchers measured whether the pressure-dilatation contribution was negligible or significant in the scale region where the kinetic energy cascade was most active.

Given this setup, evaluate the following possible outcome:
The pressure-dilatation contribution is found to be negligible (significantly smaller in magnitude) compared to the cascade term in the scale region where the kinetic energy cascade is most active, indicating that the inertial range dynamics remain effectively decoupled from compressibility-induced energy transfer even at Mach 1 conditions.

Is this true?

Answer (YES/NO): NO